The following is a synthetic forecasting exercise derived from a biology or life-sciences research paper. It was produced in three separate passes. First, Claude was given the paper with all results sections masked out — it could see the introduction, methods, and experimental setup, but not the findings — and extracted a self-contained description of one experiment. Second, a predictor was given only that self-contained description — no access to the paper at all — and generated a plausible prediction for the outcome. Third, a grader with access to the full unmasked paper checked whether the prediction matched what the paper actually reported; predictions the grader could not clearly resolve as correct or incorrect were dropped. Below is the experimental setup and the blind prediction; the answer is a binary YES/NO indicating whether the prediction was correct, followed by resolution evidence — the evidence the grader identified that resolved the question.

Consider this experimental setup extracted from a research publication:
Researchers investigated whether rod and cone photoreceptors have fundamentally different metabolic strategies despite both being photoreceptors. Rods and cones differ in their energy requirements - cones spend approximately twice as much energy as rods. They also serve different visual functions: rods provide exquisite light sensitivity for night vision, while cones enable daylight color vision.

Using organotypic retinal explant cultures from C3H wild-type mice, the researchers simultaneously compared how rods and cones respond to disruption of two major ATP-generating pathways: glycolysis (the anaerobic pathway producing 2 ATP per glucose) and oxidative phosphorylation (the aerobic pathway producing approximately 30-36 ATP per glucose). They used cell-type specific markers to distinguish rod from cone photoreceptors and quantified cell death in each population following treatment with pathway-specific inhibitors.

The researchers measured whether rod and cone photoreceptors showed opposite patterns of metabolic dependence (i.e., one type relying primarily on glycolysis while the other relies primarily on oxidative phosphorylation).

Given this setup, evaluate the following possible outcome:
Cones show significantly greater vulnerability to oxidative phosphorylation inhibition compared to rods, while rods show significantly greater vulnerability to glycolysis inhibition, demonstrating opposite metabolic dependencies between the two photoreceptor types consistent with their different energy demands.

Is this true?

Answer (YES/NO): NO